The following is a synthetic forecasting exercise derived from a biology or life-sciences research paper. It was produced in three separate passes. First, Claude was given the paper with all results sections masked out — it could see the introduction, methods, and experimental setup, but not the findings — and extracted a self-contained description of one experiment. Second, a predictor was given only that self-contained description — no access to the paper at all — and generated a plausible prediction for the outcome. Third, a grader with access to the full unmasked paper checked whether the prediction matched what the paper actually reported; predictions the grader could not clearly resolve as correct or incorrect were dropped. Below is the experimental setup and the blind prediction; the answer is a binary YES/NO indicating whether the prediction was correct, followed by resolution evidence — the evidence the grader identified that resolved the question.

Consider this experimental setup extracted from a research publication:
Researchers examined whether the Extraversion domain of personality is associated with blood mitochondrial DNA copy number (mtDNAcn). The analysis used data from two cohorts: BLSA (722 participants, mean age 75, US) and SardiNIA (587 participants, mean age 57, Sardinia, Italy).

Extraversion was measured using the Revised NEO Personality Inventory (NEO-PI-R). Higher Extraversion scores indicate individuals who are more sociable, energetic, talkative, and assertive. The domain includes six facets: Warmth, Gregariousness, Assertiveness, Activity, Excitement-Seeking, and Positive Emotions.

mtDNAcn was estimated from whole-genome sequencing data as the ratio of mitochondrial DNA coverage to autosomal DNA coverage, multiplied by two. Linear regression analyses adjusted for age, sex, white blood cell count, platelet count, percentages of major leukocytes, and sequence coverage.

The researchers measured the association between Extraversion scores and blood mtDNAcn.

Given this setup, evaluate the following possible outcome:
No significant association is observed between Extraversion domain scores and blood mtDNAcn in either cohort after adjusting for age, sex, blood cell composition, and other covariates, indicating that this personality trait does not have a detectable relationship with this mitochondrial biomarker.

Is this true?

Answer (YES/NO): NO